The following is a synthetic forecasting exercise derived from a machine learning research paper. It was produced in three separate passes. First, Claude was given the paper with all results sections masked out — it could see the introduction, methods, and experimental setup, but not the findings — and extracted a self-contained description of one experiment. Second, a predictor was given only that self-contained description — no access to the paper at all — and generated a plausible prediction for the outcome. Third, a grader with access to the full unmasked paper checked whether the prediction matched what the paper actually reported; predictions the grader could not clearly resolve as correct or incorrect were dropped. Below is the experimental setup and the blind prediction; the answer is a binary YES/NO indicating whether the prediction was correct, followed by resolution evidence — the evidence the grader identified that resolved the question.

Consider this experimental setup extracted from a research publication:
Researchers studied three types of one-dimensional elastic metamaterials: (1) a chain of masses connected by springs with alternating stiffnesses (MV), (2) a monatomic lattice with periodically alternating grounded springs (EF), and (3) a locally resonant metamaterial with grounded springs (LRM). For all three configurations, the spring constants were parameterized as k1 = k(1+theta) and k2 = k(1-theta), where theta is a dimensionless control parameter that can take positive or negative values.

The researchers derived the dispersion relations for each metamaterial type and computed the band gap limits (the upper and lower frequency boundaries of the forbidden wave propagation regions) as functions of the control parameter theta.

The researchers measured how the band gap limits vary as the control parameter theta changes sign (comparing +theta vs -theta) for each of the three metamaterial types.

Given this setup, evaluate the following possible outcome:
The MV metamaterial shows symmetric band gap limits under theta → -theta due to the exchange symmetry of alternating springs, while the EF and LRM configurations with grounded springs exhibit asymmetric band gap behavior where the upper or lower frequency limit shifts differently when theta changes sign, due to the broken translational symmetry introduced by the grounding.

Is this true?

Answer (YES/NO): NO